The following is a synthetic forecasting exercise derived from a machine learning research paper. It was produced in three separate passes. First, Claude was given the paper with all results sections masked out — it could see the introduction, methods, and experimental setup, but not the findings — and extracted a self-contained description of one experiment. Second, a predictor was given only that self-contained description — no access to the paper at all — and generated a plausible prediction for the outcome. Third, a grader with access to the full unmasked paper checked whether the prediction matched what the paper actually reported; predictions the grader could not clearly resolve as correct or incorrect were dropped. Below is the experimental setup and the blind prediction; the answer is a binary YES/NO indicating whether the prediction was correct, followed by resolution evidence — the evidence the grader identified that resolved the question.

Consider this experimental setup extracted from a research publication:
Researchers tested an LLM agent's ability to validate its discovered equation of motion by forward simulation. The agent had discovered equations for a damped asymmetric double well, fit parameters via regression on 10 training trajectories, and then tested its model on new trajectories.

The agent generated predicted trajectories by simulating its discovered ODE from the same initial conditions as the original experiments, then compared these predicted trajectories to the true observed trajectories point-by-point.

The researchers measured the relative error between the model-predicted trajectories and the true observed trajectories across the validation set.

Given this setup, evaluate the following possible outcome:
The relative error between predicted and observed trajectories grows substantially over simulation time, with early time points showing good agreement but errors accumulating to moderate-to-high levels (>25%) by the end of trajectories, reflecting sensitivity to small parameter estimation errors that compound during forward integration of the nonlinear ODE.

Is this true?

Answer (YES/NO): NO